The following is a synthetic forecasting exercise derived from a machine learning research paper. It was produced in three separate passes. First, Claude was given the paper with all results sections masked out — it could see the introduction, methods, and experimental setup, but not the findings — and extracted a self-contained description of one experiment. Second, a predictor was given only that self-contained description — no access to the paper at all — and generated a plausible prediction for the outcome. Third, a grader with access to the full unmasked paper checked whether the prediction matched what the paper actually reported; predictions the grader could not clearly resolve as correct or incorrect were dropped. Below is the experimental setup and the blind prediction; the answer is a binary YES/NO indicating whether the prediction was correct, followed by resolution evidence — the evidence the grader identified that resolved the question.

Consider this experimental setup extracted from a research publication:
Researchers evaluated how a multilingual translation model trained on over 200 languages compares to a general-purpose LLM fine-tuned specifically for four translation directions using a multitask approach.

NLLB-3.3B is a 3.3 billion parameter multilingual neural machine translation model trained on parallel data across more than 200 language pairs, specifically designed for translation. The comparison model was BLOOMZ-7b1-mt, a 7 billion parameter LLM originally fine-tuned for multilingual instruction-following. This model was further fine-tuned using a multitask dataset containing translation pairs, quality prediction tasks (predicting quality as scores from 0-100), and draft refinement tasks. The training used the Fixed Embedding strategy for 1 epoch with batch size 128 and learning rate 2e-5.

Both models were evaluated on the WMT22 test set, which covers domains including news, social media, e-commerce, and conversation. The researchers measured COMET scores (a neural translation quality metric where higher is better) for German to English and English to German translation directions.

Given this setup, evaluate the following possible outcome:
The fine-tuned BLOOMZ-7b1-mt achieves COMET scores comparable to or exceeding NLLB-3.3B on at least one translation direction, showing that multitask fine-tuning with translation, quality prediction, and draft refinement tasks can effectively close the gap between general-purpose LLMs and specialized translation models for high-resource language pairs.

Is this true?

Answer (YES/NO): NO